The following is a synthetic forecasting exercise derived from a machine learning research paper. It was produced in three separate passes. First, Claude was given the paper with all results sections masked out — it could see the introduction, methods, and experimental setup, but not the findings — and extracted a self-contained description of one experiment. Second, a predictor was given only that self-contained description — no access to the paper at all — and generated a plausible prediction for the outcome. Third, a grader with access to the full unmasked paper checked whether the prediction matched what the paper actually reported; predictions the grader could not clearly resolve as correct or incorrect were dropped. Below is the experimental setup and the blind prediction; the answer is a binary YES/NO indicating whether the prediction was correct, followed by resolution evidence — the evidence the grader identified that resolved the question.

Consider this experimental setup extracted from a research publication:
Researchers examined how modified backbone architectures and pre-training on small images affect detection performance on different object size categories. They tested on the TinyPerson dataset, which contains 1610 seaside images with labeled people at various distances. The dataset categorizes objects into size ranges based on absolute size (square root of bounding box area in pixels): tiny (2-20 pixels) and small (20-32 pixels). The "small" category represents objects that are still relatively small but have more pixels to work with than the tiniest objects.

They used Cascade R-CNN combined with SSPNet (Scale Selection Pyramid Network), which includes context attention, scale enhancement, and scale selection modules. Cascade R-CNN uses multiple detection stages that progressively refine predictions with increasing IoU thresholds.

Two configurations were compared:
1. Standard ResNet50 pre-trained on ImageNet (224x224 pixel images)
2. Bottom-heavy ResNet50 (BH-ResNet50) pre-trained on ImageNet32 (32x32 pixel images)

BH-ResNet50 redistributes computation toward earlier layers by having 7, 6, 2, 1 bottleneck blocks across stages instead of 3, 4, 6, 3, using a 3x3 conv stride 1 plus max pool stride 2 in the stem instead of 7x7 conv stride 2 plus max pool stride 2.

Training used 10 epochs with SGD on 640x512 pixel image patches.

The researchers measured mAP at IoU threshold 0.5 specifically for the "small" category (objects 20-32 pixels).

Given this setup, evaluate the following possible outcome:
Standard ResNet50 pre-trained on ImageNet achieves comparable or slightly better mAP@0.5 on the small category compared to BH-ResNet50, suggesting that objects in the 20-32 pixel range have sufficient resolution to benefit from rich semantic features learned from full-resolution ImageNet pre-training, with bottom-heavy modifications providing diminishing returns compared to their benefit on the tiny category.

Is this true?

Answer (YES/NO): YES